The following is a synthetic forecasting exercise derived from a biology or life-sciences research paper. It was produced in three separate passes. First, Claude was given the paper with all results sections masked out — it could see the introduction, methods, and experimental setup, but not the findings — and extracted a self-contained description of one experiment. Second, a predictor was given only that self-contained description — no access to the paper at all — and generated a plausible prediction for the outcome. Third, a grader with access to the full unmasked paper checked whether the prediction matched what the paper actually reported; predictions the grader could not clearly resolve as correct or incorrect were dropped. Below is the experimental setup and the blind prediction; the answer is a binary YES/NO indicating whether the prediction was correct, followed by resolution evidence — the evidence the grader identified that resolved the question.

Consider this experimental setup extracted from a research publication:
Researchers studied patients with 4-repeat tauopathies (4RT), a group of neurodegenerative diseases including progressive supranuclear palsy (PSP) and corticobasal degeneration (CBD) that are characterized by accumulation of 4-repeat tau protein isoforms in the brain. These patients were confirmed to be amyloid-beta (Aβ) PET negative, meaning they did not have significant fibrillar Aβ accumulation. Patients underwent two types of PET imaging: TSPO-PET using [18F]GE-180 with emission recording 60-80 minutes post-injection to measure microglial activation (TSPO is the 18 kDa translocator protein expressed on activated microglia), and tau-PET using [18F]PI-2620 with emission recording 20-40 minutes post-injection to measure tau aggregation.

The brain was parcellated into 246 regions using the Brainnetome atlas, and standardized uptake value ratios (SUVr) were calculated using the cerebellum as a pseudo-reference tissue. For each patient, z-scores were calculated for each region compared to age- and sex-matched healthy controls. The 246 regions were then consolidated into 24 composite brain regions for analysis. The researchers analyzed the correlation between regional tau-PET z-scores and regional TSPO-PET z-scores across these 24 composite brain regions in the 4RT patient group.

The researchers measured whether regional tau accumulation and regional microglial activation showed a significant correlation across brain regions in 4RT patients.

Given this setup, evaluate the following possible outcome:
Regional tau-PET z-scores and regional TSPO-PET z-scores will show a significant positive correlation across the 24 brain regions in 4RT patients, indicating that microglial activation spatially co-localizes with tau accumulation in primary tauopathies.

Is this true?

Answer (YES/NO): YES